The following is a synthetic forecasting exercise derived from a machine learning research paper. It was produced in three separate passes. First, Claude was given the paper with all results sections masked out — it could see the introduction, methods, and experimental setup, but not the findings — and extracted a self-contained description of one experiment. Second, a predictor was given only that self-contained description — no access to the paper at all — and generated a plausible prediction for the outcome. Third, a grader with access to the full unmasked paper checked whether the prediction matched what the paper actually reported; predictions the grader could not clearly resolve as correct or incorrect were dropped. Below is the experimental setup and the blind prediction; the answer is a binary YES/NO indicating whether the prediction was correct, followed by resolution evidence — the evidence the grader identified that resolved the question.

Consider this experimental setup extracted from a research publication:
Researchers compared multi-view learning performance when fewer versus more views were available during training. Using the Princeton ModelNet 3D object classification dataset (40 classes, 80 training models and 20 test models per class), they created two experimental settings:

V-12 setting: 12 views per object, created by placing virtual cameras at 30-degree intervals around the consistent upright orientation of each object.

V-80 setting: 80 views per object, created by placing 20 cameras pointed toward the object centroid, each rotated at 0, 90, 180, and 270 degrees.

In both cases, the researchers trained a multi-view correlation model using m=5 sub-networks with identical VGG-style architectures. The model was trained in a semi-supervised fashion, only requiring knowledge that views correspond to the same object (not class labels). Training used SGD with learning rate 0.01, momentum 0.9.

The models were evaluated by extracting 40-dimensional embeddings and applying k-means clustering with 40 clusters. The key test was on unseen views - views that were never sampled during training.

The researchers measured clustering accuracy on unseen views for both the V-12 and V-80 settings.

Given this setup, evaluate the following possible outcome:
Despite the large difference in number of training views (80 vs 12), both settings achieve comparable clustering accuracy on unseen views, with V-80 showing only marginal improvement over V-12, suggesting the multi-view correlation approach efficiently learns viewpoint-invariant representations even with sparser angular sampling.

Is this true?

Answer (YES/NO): NO